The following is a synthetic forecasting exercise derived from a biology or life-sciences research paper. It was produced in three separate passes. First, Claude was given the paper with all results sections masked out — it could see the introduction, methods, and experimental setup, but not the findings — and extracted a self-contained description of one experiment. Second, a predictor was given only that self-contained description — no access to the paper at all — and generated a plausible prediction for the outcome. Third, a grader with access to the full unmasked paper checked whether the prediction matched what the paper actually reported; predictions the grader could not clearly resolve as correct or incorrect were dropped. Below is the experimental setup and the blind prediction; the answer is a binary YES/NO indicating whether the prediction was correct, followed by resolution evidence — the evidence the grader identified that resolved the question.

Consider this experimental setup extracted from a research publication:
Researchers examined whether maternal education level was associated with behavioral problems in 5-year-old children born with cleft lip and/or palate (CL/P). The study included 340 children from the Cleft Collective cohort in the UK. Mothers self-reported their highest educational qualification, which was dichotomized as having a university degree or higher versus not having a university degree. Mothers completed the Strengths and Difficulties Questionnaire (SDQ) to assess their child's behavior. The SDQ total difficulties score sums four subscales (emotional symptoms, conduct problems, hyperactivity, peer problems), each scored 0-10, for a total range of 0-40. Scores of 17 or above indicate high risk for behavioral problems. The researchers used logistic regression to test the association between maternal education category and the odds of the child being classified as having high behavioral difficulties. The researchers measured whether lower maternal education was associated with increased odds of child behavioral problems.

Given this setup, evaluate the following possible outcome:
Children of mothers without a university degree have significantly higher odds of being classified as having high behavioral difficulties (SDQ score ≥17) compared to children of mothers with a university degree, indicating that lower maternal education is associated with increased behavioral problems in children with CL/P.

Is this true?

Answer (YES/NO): YES